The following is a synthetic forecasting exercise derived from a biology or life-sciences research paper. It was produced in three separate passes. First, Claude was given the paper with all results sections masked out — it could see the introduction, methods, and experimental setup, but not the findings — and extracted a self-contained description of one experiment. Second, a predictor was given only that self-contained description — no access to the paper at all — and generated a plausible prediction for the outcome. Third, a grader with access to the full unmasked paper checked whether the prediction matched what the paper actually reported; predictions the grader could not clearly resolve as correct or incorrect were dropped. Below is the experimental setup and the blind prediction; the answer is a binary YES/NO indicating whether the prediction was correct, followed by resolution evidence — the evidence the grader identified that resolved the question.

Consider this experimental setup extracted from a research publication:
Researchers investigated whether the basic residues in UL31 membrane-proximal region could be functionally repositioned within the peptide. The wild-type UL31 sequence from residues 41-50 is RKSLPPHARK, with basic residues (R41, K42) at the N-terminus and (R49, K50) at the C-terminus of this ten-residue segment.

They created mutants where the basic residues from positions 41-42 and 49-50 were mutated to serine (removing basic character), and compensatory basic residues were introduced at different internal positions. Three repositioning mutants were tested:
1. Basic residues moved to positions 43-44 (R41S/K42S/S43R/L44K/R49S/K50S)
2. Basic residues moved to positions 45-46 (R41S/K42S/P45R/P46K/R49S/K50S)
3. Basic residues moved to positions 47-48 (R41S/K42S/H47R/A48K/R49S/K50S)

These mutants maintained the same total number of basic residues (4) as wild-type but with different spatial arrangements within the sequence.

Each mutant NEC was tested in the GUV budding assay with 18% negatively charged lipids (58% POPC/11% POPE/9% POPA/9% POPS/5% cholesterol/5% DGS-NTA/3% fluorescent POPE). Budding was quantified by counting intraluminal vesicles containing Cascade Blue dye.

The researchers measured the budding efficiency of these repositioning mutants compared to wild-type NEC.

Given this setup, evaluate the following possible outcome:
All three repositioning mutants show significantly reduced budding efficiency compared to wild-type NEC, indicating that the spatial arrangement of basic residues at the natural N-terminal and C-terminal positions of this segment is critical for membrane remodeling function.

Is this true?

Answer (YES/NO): NO